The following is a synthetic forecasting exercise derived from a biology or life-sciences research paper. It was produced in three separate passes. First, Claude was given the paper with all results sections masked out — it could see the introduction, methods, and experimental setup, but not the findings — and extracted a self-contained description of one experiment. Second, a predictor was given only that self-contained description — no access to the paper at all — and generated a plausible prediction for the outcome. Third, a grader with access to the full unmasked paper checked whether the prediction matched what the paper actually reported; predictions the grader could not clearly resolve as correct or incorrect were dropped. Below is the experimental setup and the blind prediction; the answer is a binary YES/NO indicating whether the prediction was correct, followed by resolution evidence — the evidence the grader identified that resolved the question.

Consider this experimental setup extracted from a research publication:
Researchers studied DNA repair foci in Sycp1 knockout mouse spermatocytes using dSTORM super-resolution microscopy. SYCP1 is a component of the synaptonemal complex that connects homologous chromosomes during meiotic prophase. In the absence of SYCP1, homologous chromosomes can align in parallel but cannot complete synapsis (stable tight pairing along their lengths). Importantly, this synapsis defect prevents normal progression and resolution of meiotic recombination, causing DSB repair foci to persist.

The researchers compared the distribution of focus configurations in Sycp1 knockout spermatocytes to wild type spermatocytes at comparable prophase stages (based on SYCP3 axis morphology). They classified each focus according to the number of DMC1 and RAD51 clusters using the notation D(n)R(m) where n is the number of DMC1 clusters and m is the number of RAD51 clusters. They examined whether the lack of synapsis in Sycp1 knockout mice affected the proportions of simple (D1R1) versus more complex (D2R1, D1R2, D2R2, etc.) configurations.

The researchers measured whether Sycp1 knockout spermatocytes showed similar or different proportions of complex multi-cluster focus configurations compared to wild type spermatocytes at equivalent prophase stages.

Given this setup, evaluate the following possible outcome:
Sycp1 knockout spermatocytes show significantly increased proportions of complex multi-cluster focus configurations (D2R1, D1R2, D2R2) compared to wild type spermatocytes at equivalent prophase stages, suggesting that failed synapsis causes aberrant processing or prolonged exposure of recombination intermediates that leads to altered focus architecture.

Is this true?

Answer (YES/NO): NO